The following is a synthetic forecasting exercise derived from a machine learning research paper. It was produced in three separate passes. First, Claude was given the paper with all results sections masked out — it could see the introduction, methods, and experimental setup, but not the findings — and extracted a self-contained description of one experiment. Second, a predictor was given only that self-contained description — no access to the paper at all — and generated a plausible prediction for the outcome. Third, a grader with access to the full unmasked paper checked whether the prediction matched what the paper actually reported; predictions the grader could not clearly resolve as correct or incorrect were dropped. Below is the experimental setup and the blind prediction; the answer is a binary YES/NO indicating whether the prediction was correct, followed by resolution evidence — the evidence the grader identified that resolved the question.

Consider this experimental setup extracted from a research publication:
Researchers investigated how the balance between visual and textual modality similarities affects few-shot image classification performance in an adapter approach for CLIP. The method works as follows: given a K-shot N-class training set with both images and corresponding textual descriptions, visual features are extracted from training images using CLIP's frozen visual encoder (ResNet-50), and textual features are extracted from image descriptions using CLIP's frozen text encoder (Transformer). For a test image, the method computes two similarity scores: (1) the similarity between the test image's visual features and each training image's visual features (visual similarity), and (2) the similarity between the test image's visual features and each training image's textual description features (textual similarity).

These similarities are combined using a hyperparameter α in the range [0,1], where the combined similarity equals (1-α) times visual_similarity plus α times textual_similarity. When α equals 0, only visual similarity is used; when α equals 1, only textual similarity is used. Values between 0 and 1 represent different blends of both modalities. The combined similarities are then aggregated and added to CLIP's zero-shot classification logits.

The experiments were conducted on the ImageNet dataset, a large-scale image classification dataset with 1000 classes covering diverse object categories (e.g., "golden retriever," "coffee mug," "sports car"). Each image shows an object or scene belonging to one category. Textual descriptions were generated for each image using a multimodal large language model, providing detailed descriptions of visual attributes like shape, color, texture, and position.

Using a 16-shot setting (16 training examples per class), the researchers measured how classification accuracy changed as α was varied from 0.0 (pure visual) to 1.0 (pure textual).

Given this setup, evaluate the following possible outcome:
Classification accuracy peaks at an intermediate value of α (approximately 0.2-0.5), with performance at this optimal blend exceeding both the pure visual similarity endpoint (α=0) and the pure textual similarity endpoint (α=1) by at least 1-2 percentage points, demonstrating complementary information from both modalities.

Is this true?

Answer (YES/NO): NO